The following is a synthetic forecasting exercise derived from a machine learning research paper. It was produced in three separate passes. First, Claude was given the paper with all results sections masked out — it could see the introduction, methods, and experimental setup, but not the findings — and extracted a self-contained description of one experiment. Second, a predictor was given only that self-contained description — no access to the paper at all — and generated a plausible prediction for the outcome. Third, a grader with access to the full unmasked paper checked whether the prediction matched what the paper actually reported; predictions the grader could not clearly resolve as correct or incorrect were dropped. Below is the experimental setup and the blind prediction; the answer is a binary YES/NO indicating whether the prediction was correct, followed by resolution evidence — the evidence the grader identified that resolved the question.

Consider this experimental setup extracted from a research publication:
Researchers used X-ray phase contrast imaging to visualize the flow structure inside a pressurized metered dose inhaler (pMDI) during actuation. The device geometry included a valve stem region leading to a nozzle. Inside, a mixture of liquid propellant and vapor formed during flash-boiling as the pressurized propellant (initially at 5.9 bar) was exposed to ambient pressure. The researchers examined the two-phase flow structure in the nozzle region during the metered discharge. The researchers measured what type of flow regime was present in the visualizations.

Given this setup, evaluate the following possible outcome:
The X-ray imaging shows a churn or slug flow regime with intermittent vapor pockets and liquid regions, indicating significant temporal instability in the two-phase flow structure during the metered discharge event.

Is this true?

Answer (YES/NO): NO